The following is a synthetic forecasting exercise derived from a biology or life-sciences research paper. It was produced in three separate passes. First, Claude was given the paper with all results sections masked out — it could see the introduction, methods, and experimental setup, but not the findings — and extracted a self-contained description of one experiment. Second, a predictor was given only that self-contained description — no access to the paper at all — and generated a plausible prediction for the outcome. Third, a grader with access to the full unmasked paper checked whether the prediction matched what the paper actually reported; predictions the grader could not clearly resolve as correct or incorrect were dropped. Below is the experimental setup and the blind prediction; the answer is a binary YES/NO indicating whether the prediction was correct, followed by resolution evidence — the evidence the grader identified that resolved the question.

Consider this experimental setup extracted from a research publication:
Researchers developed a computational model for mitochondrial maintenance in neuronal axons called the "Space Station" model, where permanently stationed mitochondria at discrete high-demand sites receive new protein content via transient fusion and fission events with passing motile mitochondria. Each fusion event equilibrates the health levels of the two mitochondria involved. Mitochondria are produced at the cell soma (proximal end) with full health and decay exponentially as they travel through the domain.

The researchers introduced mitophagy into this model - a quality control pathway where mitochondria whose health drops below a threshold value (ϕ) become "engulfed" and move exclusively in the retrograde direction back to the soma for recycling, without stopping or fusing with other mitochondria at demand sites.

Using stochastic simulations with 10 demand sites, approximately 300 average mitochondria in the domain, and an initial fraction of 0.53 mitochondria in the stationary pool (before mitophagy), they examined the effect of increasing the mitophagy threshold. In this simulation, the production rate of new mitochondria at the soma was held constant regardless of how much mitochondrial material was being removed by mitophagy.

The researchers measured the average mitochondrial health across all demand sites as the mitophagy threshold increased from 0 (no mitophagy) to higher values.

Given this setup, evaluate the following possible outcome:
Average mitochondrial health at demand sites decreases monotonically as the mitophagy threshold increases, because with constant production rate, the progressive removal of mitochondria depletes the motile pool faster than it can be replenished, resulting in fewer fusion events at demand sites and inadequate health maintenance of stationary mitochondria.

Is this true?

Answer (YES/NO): NO